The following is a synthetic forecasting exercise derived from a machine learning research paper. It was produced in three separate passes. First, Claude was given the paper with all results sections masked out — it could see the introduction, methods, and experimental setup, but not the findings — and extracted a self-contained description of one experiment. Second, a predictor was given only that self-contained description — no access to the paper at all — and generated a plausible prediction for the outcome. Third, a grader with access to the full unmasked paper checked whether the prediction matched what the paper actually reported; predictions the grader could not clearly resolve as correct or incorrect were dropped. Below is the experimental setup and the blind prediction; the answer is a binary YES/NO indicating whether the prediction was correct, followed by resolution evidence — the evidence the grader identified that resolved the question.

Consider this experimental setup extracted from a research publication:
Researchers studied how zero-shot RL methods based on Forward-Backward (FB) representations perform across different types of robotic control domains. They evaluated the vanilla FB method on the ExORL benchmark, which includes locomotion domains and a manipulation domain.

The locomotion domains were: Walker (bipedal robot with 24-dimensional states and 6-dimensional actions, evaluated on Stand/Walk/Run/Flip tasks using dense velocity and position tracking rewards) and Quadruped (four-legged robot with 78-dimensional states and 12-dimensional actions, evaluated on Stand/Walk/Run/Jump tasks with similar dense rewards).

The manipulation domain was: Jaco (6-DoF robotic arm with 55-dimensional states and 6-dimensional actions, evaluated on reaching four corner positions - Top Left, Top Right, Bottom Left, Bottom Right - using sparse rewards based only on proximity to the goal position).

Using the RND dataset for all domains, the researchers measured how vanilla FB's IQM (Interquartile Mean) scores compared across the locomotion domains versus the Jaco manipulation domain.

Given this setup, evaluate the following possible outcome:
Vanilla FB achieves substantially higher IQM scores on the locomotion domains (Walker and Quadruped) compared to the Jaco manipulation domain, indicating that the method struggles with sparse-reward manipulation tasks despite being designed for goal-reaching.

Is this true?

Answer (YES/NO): YES